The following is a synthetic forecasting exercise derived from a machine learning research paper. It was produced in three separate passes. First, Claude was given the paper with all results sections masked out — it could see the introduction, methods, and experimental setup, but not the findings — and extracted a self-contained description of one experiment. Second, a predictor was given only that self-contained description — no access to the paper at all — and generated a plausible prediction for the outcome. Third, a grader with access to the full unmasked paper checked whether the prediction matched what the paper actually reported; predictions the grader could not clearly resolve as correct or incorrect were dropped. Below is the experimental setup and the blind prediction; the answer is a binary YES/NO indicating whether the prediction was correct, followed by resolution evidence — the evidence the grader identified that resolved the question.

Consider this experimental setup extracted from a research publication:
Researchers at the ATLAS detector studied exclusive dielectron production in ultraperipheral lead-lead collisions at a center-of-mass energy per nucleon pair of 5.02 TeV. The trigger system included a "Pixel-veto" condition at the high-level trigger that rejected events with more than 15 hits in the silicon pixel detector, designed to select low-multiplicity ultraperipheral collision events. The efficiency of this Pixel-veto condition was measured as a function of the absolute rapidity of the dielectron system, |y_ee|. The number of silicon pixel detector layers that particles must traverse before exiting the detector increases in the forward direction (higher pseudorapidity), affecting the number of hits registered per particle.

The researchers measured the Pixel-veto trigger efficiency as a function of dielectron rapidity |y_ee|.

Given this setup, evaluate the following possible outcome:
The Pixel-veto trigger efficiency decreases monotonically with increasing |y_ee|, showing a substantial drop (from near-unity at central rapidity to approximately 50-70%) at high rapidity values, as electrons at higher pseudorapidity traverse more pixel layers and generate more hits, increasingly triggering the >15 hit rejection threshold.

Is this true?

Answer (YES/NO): NO